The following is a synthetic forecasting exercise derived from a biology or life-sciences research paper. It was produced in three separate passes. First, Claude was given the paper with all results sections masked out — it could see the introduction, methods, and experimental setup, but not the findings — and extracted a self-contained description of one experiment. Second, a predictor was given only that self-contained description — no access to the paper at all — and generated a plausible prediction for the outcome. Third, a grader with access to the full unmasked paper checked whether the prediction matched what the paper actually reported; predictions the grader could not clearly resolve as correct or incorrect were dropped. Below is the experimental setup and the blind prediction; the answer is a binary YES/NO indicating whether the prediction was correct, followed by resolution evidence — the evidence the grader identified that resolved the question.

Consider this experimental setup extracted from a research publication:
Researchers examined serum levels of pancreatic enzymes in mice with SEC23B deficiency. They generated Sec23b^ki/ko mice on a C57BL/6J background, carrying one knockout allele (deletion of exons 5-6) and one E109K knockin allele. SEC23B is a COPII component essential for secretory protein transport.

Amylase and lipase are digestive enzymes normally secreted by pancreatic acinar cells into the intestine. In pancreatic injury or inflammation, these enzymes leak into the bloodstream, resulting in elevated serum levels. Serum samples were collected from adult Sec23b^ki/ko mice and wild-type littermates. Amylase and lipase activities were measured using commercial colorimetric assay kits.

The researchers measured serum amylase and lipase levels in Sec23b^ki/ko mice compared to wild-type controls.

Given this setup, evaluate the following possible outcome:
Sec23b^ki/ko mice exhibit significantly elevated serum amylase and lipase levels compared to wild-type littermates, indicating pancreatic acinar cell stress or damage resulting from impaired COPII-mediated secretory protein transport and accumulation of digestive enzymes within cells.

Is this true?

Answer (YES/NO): NO